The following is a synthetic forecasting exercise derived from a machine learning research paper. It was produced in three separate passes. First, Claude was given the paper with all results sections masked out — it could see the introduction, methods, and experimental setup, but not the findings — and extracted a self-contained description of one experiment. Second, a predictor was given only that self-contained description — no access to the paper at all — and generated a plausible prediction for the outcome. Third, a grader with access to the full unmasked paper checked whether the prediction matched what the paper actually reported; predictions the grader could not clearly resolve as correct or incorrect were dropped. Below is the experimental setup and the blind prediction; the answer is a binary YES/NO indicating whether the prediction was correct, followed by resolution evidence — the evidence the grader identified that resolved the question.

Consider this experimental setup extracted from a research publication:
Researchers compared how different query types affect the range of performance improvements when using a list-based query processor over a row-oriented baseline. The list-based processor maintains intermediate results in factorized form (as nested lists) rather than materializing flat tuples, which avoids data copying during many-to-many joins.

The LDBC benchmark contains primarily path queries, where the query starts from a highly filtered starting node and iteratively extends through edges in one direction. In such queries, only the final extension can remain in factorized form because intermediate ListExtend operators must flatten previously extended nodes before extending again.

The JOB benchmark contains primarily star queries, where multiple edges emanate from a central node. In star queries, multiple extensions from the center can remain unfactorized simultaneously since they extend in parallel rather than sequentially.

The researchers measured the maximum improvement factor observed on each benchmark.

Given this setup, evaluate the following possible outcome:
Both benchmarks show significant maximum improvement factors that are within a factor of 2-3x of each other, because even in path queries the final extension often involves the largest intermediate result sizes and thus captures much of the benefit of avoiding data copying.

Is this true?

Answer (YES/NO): NO